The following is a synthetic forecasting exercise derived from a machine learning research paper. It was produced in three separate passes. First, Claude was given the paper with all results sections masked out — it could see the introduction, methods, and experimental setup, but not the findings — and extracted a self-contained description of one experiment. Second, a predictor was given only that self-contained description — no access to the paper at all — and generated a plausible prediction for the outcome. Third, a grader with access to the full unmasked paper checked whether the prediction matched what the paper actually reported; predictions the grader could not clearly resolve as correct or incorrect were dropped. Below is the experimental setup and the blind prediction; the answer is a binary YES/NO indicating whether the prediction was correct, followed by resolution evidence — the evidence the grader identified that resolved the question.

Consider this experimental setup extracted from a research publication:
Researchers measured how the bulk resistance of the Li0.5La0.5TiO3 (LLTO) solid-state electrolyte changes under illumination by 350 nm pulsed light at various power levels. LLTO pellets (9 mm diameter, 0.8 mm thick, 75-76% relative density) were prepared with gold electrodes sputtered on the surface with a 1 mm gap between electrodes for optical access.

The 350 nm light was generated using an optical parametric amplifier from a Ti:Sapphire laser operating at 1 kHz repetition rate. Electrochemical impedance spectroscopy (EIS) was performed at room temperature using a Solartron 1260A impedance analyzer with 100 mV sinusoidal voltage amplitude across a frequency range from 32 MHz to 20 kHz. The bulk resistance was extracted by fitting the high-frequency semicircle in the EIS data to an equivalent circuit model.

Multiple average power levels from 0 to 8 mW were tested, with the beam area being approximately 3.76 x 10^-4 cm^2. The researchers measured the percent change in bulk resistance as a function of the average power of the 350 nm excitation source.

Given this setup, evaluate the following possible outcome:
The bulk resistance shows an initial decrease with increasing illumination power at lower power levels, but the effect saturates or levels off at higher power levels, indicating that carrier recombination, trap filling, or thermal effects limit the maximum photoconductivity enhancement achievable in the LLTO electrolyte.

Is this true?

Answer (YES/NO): NO